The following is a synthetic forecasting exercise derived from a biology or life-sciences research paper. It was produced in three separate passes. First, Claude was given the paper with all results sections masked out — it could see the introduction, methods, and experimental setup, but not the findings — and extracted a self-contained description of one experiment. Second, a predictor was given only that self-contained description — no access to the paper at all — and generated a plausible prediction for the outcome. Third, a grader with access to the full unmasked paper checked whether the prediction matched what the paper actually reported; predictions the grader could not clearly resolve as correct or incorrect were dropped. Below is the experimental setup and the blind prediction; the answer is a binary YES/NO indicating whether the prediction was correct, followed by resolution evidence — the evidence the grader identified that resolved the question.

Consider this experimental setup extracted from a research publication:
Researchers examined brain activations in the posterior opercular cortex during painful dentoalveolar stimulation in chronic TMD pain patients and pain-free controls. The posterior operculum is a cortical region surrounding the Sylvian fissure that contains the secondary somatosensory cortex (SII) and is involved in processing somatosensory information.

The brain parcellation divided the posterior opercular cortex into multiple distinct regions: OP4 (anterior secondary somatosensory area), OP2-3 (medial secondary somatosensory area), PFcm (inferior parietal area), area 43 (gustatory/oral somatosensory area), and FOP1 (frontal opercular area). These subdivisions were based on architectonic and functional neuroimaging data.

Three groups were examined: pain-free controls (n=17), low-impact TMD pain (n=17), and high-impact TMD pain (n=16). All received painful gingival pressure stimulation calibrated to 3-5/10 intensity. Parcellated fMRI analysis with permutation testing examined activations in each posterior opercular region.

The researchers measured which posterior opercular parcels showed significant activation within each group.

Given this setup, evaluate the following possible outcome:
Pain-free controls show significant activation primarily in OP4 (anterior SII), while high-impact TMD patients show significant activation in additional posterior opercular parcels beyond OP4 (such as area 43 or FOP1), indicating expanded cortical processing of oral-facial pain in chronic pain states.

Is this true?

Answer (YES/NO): NO